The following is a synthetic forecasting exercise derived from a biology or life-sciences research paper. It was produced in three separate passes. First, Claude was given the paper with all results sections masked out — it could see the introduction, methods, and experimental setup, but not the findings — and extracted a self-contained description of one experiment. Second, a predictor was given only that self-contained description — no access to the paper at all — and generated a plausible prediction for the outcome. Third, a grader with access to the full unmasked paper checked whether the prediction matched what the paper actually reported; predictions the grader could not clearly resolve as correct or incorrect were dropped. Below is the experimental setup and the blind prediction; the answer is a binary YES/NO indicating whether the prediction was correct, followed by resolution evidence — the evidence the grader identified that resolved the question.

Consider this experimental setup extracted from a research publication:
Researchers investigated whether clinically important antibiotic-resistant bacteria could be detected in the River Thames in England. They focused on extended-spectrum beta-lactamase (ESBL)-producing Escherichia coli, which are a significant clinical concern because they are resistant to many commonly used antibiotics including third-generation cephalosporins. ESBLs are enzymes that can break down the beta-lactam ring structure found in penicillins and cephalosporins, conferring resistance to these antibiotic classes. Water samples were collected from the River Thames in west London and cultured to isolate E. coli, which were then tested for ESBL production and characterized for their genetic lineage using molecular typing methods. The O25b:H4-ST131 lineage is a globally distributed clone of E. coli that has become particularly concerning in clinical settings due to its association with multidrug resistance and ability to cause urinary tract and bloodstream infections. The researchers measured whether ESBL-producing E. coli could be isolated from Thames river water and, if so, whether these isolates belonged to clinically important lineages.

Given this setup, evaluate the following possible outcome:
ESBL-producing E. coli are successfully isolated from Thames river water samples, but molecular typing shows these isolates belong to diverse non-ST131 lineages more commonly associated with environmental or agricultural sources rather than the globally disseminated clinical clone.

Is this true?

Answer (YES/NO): NO